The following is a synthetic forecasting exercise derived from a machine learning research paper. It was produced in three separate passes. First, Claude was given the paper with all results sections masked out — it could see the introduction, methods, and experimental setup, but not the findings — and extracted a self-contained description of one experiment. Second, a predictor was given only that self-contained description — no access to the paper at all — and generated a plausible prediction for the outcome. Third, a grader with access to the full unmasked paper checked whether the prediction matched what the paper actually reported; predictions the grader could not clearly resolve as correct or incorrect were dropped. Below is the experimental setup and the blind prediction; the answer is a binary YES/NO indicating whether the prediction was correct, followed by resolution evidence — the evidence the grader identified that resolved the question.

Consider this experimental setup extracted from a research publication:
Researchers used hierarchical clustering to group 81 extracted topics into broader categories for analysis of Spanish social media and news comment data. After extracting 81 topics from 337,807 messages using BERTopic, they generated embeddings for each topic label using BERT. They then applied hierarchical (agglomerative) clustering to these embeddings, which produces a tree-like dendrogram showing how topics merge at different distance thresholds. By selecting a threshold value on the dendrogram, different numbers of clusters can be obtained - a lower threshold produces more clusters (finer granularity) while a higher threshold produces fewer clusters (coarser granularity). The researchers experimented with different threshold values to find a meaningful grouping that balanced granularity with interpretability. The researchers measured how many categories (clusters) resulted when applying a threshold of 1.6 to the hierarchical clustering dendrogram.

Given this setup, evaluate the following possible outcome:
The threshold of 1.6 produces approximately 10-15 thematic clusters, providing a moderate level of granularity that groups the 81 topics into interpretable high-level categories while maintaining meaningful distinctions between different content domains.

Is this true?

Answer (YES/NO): NO